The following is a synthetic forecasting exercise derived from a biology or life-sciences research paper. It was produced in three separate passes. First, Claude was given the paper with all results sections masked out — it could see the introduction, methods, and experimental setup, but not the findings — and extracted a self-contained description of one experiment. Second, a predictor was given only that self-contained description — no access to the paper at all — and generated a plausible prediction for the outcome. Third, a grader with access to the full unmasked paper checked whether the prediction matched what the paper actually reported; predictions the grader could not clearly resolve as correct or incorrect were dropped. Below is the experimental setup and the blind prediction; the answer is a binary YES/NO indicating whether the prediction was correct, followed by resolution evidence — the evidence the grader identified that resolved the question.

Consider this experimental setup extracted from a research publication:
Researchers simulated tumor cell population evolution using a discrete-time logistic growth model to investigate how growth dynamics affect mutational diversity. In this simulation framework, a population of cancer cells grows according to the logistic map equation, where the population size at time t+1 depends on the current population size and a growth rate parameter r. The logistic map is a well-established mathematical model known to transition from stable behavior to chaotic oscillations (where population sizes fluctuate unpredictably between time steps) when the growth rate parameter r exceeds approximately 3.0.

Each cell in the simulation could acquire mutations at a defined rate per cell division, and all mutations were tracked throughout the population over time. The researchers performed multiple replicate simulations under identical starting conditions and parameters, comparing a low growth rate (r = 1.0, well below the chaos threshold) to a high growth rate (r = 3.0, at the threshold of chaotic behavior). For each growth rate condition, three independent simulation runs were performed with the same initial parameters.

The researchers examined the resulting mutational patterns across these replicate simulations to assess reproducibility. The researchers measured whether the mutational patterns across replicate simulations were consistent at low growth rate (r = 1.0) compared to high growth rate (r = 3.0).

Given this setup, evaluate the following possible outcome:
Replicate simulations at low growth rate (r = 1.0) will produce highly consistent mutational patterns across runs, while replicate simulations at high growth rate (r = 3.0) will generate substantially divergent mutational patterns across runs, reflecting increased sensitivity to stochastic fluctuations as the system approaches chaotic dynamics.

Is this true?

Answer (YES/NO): YES